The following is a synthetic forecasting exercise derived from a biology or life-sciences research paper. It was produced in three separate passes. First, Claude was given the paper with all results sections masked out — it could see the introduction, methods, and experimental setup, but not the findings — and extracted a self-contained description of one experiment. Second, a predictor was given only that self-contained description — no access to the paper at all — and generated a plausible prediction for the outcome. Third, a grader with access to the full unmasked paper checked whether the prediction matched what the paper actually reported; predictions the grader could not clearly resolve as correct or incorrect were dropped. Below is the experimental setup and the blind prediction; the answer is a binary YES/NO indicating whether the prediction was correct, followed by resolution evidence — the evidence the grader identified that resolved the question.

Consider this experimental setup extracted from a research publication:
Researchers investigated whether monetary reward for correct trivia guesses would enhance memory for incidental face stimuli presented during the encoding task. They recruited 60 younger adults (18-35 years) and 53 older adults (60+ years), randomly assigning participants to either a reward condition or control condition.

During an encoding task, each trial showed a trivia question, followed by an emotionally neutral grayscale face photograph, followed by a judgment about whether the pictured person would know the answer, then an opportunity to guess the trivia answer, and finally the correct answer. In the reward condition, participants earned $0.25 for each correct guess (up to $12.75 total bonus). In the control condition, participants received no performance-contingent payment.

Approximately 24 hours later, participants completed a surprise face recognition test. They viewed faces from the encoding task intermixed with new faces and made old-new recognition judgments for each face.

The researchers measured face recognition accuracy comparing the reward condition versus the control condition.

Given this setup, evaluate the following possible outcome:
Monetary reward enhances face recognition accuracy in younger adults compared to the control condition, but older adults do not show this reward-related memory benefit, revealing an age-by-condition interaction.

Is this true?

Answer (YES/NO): NO